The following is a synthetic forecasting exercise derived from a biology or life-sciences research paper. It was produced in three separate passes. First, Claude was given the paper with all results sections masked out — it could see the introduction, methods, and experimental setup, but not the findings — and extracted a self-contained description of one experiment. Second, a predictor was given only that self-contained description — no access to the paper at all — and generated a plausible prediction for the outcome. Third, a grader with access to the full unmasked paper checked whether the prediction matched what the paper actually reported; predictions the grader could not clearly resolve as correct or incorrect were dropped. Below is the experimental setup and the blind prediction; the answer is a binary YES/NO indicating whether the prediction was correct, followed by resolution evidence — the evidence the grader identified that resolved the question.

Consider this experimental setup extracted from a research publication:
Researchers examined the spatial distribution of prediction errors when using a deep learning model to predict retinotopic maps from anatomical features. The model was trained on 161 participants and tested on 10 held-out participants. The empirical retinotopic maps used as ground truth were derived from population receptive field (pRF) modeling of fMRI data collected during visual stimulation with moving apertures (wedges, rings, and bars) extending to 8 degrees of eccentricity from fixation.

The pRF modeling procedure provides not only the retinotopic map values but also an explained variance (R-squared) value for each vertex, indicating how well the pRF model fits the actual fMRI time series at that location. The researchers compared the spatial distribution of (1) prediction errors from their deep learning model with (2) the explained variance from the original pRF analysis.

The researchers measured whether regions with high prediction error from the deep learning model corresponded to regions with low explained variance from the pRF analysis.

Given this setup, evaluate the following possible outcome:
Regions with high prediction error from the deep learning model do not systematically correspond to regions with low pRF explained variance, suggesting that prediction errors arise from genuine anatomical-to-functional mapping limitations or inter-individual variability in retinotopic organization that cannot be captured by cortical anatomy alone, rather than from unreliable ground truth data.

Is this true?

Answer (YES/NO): NO